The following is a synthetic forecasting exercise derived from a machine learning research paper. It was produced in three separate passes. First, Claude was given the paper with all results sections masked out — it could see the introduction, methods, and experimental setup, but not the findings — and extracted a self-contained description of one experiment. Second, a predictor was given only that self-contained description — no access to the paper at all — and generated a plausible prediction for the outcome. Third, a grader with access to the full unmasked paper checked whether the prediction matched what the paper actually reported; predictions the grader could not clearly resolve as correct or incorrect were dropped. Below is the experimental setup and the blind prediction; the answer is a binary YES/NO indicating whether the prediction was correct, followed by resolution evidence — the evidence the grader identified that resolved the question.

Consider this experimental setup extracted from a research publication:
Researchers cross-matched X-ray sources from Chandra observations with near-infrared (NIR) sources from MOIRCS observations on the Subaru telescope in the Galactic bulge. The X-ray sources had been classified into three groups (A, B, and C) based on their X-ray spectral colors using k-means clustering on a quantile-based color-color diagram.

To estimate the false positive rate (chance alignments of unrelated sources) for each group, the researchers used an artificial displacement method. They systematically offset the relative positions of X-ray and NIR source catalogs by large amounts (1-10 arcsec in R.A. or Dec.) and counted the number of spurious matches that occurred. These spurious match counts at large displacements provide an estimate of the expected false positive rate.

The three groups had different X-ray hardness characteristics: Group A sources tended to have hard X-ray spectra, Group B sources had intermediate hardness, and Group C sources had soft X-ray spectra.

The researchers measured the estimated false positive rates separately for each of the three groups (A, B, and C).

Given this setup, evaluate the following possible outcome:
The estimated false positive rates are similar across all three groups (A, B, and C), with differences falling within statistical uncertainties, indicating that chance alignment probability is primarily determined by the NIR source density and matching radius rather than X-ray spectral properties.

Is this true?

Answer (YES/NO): NO